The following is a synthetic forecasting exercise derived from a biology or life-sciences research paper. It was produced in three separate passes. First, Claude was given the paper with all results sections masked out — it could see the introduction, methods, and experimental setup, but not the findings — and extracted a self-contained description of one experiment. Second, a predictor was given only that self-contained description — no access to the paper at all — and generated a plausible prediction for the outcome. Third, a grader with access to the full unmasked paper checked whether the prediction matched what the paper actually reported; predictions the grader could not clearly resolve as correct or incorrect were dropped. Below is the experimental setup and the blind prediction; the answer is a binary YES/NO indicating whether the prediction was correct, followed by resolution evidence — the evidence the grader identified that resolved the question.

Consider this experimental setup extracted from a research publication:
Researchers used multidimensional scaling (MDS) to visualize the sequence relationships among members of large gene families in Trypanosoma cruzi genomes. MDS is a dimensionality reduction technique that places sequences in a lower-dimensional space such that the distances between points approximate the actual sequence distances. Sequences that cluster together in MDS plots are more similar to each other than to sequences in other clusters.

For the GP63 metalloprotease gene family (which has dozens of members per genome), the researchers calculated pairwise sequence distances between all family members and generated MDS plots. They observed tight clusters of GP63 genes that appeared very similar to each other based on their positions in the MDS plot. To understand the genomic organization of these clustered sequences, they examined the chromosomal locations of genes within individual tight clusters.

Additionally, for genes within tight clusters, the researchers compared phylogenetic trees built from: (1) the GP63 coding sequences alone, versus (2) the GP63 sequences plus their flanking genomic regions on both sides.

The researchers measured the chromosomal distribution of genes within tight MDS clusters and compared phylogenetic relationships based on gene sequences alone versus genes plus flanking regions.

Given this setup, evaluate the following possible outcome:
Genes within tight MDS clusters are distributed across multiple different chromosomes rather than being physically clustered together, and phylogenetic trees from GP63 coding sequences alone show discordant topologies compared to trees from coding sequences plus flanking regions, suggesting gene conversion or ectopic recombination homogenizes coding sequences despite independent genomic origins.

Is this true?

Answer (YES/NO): NO